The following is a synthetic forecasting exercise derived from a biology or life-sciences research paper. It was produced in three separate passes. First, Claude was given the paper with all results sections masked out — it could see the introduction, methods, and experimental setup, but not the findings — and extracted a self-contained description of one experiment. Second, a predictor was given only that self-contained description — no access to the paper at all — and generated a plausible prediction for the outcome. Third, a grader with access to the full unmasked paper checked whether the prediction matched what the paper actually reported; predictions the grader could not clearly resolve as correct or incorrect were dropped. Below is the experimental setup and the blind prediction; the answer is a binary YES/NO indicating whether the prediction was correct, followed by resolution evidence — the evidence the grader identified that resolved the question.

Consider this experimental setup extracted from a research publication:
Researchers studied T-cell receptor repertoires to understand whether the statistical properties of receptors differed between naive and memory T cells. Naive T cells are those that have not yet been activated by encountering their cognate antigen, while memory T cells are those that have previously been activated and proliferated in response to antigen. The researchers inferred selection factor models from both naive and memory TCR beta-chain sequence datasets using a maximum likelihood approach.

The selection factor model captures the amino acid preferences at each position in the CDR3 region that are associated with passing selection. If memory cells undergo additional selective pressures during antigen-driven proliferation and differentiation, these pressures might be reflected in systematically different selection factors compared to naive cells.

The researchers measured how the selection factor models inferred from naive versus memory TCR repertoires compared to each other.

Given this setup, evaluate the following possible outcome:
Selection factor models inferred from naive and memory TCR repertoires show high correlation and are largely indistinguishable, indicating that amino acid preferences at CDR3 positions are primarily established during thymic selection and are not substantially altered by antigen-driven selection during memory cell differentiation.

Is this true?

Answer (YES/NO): YES